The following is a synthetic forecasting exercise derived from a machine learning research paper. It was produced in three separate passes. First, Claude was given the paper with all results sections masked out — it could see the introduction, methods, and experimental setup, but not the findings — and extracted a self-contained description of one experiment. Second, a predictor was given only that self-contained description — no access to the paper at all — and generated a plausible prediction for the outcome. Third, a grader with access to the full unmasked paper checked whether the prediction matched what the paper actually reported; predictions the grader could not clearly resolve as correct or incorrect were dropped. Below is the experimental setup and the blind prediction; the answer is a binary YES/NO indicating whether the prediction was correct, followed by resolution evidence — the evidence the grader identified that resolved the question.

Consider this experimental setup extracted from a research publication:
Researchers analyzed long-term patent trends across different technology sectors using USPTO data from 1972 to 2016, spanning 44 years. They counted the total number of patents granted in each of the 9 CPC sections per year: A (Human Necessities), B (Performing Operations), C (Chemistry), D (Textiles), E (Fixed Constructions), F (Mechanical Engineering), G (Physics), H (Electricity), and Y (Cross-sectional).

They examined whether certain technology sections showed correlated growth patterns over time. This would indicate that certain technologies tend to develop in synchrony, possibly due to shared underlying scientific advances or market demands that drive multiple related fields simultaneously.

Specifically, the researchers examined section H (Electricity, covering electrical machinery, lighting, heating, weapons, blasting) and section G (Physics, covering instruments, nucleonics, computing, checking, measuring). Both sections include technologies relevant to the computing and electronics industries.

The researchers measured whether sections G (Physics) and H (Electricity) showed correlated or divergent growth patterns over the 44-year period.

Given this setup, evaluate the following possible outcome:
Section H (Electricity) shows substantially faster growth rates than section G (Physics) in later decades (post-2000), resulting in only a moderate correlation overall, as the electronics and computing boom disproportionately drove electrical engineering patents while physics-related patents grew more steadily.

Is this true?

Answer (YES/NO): NO